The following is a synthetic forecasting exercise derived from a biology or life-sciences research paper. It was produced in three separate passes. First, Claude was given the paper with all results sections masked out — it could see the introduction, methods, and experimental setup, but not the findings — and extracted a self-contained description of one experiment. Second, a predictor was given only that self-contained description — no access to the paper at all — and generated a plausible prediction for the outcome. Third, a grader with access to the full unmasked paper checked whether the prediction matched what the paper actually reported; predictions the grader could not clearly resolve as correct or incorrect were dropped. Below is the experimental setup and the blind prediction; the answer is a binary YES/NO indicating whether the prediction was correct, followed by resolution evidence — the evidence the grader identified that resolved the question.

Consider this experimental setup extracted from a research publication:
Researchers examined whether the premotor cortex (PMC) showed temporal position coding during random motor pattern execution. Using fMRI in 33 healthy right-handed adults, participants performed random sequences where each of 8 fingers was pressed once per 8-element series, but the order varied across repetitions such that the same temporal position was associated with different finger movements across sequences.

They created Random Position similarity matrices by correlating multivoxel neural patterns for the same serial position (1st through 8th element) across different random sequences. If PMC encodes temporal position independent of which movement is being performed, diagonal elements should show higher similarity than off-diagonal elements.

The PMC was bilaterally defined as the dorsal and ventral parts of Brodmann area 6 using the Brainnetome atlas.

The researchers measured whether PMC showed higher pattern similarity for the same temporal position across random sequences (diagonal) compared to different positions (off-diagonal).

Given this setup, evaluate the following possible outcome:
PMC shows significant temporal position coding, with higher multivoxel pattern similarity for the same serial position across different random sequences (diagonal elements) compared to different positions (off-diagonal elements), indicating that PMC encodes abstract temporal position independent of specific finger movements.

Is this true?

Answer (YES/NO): YES